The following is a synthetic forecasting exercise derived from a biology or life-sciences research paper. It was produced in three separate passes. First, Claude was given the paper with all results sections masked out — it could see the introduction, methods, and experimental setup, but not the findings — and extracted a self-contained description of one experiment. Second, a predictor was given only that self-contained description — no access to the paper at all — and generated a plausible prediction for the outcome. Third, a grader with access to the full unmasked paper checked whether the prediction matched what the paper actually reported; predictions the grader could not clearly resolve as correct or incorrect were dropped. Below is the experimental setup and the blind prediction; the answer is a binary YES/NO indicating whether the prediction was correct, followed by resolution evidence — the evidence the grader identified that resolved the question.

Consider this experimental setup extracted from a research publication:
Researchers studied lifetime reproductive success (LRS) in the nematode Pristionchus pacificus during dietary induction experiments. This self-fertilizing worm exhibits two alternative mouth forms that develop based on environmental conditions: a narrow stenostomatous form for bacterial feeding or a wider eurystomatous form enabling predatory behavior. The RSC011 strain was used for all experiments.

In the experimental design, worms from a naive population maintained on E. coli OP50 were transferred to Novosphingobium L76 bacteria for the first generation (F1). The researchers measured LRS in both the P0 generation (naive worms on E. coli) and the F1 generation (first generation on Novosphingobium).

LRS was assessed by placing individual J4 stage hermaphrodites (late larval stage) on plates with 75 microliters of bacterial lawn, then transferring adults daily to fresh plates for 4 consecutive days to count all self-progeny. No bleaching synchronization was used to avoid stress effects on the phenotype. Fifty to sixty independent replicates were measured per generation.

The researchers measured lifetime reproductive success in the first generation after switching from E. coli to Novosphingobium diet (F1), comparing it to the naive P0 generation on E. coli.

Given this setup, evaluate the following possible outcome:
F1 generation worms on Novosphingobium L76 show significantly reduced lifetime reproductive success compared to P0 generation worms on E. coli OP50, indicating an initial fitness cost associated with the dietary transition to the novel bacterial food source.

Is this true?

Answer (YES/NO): NO